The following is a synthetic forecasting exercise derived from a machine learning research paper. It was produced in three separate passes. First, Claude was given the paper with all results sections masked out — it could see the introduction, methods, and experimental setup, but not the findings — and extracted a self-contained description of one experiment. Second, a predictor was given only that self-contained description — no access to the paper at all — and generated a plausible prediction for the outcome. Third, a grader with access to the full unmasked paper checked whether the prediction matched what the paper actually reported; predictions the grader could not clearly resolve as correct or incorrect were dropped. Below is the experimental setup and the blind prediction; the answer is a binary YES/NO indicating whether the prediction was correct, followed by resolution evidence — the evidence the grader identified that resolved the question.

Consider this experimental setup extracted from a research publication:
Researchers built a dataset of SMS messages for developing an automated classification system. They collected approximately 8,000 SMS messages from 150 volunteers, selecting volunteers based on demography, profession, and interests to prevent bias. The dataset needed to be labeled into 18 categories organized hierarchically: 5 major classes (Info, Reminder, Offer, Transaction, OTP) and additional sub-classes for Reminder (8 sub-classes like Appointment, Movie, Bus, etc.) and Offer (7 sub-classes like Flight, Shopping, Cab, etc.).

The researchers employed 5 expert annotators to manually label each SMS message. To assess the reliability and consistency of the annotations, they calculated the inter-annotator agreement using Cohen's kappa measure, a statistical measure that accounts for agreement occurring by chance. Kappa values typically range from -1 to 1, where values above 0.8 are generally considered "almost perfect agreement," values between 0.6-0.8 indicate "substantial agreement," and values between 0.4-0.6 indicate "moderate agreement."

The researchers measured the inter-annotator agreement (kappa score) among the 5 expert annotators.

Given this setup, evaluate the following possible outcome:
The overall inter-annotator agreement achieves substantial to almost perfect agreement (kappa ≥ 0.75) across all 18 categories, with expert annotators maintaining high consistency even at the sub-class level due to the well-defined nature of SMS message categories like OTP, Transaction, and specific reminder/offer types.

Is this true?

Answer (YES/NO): YES